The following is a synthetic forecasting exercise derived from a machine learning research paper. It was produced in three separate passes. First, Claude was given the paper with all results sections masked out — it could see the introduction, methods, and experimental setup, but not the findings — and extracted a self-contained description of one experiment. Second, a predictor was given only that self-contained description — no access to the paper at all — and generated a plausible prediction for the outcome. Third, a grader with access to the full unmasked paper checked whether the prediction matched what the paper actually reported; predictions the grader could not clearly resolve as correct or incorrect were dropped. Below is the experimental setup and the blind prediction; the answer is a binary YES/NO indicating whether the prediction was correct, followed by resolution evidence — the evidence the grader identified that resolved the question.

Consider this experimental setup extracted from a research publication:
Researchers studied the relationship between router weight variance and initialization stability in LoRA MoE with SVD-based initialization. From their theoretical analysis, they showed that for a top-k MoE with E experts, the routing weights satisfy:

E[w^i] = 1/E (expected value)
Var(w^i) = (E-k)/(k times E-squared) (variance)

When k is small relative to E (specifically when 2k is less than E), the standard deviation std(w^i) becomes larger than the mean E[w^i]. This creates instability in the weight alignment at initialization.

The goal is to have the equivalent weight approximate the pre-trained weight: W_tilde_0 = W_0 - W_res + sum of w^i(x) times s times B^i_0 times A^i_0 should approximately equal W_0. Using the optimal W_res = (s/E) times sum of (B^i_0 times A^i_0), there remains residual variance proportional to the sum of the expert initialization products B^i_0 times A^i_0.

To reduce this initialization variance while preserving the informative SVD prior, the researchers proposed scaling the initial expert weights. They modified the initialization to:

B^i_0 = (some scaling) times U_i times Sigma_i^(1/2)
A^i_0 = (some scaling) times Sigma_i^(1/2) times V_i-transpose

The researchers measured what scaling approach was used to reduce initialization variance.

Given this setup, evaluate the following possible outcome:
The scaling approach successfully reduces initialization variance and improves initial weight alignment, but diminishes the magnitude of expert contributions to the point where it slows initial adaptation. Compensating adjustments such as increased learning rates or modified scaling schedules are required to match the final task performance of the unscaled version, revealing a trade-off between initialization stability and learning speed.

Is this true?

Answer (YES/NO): NO